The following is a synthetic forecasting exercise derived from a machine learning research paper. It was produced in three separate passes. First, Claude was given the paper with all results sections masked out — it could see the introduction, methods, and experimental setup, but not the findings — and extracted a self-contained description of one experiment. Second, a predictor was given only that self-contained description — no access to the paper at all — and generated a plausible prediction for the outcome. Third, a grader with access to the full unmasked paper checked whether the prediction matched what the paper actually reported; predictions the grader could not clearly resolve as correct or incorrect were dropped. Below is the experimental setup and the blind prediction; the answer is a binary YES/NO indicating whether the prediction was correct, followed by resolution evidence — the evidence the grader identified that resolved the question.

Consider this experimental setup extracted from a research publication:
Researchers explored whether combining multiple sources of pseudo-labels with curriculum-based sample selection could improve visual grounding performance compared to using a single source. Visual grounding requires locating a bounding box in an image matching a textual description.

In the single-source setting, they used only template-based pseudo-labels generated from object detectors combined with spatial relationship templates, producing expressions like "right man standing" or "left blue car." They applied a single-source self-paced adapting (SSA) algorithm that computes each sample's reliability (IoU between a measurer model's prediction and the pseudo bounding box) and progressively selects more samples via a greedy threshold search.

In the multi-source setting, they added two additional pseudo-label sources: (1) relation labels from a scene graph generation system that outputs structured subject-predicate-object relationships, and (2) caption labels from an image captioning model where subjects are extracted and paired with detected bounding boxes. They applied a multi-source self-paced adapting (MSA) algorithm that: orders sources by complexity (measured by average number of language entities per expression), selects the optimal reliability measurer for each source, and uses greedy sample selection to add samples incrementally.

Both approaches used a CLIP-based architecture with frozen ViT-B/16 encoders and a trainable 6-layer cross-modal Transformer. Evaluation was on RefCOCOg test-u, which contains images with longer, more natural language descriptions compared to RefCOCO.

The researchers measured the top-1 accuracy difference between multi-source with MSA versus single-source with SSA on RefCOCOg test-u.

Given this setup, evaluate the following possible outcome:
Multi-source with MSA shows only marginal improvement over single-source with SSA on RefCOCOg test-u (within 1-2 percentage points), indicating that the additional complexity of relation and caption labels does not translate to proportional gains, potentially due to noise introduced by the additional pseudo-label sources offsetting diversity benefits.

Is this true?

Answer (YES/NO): NO